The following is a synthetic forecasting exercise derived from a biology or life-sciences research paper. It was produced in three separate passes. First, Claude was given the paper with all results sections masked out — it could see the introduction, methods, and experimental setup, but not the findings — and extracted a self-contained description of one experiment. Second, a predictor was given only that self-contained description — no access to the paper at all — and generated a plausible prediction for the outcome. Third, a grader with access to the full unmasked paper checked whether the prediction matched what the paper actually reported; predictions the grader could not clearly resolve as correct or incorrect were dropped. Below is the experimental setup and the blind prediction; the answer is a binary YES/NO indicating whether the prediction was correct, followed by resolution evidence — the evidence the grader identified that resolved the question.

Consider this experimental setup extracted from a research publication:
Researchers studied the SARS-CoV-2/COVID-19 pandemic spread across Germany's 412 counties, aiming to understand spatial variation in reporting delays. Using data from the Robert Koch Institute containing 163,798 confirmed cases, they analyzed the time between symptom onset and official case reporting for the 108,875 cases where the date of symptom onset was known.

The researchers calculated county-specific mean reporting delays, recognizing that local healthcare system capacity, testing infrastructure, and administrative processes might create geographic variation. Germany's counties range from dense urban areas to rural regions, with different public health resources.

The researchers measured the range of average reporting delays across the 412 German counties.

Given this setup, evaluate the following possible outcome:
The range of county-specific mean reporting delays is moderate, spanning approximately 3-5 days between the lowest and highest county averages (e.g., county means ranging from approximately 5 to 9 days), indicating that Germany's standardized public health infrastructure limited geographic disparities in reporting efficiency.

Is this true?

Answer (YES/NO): NO